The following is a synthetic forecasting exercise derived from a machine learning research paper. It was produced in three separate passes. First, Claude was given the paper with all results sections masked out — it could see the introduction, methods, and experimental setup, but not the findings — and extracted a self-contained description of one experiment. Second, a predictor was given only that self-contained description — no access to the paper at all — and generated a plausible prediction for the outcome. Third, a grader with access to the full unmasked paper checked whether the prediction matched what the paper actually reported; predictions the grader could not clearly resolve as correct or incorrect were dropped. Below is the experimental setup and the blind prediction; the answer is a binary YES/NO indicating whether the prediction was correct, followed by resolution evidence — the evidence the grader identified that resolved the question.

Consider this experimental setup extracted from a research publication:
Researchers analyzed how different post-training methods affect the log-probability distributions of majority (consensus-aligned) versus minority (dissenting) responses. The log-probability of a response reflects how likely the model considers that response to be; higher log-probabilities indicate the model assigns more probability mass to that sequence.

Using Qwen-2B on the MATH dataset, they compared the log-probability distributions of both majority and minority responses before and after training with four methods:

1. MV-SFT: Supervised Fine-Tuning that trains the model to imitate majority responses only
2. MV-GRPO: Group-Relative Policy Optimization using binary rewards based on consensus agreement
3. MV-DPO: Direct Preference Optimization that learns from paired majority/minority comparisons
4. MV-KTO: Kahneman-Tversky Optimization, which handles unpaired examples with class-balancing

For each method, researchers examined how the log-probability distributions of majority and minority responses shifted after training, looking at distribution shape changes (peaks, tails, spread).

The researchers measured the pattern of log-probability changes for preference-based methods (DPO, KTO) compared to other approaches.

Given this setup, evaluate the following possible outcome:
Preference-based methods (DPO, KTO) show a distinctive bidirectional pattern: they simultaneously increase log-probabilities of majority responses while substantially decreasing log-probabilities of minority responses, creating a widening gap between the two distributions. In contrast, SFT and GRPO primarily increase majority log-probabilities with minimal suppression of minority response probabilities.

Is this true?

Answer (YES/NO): NO